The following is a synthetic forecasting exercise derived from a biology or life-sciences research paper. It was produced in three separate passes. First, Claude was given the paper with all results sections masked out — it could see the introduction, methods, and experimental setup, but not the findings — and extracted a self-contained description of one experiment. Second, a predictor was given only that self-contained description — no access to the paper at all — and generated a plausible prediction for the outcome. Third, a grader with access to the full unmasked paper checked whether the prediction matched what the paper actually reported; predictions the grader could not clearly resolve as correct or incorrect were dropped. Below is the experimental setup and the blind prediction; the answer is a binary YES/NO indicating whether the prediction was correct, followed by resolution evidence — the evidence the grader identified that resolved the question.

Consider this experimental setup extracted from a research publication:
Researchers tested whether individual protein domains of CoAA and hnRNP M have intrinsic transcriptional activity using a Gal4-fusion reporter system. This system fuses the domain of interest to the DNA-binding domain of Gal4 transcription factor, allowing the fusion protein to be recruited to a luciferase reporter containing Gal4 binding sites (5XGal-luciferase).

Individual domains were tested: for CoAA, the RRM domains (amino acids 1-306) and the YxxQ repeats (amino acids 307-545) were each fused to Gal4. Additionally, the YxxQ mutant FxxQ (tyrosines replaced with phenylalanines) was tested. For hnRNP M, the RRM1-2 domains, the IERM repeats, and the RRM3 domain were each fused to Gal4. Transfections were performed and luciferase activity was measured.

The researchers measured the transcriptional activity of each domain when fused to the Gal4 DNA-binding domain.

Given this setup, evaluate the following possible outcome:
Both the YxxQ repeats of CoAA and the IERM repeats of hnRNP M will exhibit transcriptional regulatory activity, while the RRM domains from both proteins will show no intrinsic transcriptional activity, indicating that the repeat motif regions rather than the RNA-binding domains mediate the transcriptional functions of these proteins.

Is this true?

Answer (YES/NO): NO